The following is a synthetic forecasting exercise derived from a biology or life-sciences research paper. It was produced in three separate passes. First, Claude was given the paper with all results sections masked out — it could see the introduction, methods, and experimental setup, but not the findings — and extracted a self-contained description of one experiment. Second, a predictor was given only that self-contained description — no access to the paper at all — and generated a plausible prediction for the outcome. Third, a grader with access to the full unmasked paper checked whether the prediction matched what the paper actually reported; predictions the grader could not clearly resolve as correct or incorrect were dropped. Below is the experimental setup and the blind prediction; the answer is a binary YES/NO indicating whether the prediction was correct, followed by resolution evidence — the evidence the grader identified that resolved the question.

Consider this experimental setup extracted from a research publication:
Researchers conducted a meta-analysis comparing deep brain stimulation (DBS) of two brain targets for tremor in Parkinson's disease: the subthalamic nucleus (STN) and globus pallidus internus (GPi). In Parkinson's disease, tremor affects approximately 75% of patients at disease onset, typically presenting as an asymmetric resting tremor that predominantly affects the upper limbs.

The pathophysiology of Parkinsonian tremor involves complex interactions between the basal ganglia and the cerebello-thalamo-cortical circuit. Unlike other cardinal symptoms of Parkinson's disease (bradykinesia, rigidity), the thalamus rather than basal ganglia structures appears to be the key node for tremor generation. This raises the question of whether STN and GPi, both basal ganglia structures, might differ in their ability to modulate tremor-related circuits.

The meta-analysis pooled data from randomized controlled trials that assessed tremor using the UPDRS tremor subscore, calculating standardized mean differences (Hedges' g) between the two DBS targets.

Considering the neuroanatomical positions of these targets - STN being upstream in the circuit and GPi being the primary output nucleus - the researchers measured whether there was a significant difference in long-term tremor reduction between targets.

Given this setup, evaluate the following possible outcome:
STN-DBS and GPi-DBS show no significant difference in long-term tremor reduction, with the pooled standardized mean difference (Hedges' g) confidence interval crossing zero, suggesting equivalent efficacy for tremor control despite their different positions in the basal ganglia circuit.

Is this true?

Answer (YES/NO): YES